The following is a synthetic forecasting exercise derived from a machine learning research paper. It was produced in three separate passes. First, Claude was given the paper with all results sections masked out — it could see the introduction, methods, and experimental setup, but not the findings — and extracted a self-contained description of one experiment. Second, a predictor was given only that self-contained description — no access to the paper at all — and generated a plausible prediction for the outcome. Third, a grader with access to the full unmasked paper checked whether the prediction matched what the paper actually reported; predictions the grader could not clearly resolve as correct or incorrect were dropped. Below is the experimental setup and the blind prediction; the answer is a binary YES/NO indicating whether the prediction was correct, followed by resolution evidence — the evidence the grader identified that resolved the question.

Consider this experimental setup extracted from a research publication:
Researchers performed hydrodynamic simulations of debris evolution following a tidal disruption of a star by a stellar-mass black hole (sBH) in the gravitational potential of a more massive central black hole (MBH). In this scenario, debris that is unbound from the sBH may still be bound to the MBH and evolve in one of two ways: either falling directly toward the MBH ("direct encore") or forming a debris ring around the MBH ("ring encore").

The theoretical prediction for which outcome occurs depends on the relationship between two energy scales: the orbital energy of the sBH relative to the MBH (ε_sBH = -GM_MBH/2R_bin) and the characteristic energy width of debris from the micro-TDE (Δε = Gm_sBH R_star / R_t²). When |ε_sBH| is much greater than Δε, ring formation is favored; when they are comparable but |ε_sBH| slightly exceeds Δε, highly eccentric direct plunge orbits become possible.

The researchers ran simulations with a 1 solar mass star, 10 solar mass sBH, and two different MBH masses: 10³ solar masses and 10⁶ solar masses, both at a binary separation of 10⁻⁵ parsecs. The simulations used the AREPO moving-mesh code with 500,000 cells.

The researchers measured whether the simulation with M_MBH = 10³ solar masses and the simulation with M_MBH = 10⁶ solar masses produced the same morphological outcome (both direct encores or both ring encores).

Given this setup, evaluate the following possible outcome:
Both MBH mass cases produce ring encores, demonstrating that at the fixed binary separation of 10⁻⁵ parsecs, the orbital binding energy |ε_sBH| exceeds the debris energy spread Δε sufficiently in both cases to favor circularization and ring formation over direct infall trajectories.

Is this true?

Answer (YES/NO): NO